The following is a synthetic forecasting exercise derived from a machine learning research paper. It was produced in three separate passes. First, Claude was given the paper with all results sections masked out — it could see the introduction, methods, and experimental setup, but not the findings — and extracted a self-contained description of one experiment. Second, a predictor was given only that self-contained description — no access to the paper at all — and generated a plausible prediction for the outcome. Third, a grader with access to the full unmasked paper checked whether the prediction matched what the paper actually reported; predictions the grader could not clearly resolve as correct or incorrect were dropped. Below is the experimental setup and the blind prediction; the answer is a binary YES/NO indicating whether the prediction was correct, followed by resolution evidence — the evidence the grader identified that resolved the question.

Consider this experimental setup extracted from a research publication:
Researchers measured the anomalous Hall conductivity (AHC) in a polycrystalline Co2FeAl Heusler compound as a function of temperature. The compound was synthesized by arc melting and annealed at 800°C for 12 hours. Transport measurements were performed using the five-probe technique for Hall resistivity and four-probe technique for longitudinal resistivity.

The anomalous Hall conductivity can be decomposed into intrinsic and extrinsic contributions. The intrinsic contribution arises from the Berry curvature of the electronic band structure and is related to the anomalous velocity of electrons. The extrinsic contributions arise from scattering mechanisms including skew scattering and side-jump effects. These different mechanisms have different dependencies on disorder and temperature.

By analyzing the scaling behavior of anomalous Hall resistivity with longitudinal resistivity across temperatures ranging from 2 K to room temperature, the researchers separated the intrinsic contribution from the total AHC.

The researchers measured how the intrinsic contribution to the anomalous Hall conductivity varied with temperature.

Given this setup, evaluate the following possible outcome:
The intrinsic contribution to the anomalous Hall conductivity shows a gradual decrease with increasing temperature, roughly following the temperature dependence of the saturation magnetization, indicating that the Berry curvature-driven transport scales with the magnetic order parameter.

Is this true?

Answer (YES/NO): NO